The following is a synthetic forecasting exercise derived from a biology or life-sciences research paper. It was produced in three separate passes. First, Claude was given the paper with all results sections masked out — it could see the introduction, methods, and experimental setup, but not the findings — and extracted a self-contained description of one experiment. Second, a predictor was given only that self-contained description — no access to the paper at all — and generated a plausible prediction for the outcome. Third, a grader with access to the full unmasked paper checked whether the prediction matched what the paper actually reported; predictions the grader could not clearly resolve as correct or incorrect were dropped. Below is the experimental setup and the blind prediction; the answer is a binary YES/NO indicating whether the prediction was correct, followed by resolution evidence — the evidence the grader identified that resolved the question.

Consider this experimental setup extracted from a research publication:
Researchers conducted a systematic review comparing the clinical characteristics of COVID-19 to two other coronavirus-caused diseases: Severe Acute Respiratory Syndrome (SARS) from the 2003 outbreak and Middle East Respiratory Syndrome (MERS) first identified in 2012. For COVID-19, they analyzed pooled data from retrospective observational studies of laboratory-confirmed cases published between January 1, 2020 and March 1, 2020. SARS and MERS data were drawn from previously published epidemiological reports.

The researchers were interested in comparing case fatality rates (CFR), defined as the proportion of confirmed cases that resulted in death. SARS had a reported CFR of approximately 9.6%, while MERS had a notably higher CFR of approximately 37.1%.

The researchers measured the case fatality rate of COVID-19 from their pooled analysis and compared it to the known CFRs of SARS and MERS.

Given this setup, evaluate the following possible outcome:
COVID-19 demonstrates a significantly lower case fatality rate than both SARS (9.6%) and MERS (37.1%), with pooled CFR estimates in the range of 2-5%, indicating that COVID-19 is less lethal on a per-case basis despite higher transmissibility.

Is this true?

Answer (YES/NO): YES